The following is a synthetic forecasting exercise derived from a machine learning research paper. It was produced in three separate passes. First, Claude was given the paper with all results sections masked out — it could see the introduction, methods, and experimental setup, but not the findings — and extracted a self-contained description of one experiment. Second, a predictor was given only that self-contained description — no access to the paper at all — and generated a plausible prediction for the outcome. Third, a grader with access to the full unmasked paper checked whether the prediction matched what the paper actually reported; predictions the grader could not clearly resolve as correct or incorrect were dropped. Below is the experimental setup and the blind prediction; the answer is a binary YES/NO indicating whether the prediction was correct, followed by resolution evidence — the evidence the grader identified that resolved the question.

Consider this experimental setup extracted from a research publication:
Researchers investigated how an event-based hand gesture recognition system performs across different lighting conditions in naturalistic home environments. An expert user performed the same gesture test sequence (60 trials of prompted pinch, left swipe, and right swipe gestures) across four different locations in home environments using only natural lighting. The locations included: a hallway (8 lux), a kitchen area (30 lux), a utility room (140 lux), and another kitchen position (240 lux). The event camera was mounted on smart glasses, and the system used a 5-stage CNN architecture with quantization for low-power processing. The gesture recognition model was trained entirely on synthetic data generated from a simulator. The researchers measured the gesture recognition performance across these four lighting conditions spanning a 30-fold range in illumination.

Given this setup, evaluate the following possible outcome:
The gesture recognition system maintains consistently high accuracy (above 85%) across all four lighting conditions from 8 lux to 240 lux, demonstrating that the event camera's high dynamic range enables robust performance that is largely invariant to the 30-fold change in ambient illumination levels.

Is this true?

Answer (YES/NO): NO